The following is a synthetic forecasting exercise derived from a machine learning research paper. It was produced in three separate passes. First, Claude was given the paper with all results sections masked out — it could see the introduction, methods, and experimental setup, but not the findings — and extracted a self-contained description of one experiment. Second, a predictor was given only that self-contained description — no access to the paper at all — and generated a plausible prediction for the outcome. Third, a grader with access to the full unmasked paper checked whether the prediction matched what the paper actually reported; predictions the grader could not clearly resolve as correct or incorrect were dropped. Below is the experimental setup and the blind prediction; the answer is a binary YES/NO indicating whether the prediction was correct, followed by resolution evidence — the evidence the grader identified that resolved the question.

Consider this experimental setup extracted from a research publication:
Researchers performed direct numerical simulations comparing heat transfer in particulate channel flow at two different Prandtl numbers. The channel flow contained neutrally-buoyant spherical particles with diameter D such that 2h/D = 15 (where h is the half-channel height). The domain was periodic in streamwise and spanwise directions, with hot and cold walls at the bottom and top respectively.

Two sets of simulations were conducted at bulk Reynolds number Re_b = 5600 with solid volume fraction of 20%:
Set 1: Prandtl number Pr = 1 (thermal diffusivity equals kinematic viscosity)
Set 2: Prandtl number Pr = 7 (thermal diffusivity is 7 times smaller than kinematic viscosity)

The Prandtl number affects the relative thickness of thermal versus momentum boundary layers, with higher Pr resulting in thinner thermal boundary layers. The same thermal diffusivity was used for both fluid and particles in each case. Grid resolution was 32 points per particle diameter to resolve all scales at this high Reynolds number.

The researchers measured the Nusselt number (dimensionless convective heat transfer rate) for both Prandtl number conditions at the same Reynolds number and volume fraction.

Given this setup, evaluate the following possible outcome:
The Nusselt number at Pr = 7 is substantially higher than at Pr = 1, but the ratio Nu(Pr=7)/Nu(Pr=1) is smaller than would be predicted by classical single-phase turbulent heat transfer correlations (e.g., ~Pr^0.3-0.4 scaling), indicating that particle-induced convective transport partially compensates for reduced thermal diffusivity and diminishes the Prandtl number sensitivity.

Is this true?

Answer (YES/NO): NO